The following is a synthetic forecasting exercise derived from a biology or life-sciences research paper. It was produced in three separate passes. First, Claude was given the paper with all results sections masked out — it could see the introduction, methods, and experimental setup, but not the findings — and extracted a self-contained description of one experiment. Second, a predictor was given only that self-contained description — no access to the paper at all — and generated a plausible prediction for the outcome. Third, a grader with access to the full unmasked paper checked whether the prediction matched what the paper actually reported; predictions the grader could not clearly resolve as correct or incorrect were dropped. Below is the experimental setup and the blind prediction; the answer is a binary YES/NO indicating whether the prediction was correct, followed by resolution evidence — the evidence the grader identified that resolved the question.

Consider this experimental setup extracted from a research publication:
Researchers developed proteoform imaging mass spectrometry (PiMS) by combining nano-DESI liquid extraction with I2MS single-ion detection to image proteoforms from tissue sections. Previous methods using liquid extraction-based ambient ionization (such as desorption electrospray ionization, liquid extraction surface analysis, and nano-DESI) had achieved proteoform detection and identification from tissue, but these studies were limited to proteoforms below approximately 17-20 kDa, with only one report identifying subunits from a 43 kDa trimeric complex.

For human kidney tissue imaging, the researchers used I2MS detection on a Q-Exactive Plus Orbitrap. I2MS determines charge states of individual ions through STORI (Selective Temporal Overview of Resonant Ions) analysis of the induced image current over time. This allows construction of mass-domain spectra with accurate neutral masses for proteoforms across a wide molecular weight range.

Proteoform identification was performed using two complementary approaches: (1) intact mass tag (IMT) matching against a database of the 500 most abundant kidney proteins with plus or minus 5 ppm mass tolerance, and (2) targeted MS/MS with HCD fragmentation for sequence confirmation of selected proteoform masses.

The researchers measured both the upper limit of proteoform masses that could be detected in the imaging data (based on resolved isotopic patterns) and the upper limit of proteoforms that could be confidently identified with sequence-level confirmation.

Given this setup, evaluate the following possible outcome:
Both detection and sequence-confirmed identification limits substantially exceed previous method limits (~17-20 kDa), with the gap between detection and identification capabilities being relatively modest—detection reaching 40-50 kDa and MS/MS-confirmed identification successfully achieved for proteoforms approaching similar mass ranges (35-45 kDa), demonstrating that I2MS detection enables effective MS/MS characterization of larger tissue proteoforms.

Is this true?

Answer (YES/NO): NO